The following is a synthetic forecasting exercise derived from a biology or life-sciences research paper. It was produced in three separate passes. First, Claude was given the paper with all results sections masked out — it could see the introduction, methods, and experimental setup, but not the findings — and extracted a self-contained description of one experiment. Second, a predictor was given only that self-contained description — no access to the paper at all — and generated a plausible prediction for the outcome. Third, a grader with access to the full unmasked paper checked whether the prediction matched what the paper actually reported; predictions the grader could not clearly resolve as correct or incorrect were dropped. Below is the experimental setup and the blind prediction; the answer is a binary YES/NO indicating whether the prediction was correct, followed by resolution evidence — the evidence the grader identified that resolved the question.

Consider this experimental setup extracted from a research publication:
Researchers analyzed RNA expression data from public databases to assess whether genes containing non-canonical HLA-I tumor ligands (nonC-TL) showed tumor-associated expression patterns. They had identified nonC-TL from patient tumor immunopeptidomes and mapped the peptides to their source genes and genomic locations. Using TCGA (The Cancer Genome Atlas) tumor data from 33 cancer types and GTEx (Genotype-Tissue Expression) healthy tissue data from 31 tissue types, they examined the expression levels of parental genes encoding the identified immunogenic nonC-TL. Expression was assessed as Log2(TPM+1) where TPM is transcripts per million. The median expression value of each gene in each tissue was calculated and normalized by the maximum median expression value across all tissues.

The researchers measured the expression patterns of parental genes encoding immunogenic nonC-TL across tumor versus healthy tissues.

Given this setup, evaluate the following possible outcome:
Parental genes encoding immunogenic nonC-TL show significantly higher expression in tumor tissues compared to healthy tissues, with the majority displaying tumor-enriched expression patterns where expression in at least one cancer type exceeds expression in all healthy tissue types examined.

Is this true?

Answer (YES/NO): NO